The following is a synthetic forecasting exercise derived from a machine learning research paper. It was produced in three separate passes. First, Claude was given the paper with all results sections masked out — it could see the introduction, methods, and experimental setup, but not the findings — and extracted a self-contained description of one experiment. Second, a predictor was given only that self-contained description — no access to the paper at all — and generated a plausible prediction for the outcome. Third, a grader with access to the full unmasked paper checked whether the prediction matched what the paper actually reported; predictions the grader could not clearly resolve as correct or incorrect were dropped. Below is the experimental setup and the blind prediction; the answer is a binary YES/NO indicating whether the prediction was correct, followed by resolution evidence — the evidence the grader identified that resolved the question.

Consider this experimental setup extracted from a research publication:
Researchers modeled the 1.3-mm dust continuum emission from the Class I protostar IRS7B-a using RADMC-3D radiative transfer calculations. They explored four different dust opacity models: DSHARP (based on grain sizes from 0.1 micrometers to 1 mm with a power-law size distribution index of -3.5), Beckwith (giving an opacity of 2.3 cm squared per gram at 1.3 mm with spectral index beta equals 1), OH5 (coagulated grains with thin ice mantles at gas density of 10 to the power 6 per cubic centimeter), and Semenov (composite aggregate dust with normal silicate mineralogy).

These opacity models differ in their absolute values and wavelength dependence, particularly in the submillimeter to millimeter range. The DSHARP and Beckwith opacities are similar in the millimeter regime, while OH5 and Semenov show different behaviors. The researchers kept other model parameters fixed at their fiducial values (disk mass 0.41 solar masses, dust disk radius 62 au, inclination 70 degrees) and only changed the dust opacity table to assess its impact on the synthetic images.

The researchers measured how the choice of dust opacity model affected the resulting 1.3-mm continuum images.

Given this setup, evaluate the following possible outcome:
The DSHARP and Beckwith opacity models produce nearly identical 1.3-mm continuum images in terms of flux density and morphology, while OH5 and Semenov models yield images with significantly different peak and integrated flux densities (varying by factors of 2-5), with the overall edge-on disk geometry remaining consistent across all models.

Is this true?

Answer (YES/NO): NO